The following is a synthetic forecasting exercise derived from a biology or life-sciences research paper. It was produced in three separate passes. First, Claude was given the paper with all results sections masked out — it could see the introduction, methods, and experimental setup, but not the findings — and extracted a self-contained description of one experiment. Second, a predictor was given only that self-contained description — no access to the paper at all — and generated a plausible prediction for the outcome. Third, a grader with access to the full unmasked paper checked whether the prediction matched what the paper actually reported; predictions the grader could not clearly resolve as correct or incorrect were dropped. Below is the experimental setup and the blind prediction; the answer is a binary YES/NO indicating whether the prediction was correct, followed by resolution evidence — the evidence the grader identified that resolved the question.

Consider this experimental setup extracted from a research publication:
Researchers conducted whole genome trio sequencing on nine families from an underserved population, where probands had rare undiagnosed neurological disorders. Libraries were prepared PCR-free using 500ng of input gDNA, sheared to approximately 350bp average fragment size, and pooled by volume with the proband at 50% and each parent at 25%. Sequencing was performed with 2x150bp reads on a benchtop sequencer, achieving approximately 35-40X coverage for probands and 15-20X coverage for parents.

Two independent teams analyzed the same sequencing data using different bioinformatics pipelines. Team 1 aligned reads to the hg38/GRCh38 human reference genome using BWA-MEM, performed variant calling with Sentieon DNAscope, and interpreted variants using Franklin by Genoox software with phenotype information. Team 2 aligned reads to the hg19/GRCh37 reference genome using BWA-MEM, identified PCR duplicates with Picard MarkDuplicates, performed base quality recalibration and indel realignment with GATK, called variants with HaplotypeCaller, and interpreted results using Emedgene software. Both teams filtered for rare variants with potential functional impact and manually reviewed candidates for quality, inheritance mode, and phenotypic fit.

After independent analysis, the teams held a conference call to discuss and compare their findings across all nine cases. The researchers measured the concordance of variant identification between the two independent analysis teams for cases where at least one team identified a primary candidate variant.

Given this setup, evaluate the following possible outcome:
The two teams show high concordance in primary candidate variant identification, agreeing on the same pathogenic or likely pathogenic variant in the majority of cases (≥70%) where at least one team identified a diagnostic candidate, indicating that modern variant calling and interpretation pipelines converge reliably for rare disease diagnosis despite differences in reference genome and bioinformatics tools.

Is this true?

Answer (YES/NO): YES